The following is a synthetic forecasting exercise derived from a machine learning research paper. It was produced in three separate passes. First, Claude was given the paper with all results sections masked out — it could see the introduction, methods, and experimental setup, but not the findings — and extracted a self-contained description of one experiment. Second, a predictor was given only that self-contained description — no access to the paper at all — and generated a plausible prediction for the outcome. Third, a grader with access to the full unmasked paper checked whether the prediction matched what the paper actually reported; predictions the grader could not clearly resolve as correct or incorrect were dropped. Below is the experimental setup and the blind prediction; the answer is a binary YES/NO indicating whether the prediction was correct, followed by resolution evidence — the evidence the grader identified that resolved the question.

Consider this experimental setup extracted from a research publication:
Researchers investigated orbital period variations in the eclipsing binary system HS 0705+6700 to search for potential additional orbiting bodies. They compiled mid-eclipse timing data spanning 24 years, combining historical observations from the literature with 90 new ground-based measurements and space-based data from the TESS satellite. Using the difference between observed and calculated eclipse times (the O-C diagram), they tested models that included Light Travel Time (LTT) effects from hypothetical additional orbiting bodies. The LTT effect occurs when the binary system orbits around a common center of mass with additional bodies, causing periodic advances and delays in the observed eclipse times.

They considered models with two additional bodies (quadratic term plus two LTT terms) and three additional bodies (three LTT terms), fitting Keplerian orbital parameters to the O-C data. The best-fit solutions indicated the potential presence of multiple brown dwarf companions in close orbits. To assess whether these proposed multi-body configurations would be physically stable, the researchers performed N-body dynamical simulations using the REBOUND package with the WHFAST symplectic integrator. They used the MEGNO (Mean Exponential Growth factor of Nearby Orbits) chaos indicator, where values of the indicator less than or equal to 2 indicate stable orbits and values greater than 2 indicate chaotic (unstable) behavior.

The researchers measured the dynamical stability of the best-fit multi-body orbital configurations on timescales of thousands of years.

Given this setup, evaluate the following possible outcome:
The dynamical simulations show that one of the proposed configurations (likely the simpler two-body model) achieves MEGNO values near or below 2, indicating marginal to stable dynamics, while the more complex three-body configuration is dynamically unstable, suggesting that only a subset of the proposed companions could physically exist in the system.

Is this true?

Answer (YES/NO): NO